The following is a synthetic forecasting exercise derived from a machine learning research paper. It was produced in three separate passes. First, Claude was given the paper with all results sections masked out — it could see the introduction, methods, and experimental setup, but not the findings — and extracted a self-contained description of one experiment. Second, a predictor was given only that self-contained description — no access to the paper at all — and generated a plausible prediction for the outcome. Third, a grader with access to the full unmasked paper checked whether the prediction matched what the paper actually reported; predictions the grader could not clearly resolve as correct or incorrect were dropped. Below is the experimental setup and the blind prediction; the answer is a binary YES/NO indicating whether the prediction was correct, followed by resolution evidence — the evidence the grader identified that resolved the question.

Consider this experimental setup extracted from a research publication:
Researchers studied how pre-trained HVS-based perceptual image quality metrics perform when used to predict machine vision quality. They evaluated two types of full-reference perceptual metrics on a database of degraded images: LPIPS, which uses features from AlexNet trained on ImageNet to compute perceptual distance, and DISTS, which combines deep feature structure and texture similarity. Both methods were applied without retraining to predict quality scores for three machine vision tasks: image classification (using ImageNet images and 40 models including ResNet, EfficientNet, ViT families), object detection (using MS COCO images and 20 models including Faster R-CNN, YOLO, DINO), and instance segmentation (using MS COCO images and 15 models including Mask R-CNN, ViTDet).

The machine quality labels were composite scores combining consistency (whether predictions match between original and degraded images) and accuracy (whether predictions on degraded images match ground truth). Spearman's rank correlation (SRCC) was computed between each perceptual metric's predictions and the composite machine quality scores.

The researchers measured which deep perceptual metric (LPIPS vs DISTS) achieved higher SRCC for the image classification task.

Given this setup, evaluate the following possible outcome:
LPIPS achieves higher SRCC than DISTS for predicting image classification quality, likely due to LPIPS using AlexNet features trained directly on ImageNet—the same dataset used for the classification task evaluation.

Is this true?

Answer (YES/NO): NO